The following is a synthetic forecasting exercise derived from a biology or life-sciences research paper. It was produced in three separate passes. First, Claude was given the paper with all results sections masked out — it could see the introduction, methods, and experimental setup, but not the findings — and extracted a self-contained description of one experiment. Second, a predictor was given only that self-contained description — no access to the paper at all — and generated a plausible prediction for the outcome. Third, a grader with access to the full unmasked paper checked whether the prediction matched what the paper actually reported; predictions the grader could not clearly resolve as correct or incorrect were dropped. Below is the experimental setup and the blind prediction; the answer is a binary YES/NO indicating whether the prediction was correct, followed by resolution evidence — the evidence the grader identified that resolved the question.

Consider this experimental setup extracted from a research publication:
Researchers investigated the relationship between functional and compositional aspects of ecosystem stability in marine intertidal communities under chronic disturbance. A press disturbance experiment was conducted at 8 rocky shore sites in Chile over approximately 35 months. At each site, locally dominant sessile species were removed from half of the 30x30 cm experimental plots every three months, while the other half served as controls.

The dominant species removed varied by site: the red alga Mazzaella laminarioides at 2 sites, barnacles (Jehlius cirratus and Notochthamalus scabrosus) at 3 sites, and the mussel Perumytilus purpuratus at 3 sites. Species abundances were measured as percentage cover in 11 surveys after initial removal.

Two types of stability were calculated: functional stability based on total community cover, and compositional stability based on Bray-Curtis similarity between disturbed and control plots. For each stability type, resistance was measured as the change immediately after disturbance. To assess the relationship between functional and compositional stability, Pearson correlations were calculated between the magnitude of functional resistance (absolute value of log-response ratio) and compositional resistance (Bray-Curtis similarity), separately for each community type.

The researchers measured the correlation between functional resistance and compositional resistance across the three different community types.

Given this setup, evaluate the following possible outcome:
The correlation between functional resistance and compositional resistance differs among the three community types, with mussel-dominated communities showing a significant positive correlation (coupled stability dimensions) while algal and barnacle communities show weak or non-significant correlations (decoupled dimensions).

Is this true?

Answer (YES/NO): NO